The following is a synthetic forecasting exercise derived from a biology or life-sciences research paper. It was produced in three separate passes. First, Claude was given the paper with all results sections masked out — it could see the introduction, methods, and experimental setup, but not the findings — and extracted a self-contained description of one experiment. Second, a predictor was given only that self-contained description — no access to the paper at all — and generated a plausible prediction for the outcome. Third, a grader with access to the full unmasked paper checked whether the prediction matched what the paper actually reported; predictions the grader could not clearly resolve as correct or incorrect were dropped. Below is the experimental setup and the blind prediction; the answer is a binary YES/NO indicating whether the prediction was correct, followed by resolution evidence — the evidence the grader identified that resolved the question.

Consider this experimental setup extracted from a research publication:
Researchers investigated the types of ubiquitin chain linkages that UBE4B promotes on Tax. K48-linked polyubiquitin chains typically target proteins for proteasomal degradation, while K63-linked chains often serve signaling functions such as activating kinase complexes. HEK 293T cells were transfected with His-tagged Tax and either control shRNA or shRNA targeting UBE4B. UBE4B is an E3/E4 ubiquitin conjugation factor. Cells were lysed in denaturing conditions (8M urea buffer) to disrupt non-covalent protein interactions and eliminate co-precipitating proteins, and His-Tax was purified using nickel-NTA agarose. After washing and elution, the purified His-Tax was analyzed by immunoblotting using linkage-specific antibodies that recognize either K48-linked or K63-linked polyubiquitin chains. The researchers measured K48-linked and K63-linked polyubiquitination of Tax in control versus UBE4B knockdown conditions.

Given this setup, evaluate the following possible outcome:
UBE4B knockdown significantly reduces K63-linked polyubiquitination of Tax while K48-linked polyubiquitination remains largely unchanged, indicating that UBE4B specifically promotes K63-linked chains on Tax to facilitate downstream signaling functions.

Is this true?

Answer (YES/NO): NO